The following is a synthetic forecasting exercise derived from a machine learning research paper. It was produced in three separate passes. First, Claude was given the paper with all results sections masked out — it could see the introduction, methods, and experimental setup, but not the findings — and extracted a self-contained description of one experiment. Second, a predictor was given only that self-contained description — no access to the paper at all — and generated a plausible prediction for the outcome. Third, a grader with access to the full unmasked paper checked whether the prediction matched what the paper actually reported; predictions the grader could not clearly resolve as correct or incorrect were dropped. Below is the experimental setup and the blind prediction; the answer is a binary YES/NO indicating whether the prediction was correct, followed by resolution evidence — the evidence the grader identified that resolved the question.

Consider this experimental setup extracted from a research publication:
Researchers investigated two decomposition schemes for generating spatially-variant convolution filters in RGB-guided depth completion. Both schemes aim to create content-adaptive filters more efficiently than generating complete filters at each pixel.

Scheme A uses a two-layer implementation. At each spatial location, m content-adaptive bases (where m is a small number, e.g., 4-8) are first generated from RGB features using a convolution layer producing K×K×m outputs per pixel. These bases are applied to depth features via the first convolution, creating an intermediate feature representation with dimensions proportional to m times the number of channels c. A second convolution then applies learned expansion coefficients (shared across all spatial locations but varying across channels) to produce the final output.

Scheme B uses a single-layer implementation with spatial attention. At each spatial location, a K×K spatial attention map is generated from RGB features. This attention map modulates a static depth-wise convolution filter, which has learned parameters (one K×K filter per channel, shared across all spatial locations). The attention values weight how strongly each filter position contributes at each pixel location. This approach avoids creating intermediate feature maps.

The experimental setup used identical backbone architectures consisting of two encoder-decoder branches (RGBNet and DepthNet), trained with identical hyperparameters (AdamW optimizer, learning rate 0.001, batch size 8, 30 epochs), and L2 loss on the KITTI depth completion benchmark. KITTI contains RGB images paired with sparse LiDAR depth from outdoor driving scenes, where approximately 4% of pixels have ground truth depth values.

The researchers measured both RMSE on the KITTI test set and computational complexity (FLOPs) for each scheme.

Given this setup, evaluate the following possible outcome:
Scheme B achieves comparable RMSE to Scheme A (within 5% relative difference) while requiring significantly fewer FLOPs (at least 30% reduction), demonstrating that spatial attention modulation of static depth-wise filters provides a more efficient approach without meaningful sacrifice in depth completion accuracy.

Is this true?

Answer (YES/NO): YES